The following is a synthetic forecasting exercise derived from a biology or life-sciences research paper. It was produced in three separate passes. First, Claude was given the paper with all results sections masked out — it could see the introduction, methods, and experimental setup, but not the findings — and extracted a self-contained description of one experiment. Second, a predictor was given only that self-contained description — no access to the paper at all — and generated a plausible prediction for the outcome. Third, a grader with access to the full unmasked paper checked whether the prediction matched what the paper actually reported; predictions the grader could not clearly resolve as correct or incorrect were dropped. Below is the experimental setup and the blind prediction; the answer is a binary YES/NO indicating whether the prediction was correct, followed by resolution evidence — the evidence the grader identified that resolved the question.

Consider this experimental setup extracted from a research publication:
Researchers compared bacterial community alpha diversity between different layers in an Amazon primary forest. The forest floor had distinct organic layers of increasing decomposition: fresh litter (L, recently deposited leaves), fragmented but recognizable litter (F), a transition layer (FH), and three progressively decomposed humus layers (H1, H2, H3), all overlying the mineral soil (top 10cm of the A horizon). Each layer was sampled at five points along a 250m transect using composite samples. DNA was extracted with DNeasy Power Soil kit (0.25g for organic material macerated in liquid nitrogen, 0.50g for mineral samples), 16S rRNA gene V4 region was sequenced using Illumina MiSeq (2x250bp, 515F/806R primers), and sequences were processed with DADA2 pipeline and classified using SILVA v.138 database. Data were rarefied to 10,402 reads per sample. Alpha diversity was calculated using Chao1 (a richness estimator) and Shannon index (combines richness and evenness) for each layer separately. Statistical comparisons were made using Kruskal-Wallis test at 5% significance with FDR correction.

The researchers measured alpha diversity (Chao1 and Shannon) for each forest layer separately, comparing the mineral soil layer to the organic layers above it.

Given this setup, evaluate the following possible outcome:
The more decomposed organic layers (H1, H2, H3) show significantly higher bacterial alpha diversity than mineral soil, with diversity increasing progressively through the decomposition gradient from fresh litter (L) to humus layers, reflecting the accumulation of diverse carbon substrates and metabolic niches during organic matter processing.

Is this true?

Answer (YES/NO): NO